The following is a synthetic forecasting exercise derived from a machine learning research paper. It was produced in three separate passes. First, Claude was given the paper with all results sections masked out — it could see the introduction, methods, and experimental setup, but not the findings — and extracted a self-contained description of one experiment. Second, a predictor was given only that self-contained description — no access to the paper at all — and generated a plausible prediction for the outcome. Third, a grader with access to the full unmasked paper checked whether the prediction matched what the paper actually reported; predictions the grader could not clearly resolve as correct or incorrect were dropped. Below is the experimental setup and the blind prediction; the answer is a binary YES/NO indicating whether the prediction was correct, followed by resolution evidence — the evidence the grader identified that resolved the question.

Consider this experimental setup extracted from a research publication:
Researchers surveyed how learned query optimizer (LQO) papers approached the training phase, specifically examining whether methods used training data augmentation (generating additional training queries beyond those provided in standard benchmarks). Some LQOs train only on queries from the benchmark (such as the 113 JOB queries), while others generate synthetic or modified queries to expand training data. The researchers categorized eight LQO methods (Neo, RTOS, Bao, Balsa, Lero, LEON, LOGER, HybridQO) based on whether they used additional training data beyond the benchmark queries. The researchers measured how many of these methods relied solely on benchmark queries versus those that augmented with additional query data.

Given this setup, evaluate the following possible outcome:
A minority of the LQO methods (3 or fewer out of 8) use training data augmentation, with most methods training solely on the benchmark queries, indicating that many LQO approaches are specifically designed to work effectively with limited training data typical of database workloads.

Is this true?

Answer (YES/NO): YES